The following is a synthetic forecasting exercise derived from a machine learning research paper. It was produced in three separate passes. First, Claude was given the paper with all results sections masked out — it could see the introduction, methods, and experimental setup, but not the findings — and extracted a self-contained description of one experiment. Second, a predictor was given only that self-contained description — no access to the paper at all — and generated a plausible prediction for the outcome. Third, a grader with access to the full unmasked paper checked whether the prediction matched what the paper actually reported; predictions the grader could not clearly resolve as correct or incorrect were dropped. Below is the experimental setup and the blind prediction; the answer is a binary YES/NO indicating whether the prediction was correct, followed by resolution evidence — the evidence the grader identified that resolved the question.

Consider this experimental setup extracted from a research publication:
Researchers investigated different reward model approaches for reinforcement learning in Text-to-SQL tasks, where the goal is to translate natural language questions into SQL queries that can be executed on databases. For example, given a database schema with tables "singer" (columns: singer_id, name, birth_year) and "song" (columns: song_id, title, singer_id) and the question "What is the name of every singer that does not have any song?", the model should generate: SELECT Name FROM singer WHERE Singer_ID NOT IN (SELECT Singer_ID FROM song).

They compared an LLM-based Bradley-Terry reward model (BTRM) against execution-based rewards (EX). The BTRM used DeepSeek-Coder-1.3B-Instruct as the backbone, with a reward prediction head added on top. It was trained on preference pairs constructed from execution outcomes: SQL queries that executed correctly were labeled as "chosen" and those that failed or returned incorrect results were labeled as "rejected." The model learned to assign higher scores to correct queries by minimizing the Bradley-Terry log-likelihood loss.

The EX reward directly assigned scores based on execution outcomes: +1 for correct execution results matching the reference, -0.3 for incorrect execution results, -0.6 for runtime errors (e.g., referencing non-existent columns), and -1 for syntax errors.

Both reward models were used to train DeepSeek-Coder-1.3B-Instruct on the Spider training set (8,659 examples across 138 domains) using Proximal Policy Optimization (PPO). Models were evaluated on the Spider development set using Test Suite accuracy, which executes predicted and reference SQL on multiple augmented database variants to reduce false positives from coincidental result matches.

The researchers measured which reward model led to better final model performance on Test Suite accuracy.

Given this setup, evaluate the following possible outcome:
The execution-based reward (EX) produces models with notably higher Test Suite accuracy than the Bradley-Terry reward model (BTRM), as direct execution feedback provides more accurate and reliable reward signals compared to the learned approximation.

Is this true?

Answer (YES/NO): YES